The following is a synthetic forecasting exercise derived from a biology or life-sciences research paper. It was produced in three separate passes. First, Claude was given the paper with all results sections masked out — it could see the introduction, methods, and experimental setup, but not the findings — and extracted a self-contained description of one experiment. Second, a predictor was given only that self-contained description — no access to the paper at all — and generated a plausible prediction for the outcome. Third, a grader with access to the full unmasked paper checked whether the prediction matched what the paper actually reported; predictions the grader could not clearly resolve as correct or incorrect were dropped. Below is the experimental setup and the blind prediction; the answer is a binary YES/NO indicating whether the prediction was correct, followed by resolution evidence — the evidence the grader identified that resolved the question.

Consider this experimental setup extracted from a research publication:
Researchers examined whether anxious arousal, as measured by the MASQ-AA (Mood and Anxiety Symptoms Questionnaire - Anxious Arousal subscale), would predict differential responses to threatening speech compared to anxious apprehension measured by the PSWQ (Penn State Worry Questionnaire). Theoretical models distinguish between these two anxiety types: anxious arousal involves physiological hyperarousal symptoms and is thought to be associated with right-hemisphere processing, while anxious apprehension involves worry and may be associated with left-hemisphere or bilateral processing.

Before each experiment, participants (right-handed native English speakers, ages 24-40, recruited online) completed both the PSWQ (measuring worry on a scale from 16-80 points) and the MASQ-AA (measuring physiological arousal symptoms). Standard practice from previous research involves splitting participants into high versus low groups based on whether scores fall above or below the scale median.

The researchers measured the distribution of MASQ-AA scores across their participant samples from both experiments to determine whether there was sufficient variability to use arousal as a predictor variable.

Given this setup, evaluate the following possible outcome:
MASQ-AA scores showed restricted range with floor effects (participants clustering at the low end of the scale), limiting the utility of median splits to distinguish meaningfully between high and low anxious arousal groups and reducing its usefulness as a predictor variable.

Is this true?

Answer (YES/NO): YES